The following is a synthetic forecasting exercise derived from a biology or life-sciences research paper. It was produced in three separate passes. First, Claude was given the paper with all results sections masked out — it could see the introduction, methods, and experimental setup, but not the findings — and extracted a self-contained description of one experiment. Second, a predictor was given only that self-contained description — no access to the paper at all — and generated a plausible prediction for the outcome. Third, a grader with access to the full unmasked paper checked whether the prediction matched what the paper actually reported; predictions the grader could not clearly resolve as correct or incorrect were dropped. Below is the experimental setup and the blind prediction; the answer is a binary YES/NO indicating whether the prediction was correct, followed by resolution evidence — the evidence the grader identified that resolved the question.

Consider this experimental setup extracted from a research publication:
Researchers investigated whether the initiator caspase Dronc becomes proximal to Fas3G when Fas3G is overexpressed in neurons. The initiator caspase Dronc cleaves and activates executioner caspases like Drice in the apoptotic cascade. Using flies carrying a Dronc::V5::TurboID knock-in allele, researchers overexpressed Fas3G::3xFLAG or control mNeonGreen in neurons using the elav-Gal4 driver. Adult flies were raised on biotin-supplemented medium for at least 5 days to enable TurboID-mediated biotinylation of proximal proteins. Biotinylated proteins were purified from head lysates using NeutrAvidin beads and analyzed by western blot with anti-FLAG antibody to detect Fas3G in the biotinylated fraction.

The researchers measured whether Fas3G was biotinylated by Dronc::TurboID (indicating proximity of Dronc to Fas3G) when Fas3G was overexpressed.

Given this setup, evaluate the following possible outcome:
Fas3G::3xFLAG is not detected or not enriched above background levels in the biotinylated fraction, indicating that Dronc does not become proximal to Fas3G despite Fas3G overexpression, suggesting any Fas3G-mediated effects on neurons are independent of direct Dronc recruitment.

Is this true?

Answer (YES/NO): NO